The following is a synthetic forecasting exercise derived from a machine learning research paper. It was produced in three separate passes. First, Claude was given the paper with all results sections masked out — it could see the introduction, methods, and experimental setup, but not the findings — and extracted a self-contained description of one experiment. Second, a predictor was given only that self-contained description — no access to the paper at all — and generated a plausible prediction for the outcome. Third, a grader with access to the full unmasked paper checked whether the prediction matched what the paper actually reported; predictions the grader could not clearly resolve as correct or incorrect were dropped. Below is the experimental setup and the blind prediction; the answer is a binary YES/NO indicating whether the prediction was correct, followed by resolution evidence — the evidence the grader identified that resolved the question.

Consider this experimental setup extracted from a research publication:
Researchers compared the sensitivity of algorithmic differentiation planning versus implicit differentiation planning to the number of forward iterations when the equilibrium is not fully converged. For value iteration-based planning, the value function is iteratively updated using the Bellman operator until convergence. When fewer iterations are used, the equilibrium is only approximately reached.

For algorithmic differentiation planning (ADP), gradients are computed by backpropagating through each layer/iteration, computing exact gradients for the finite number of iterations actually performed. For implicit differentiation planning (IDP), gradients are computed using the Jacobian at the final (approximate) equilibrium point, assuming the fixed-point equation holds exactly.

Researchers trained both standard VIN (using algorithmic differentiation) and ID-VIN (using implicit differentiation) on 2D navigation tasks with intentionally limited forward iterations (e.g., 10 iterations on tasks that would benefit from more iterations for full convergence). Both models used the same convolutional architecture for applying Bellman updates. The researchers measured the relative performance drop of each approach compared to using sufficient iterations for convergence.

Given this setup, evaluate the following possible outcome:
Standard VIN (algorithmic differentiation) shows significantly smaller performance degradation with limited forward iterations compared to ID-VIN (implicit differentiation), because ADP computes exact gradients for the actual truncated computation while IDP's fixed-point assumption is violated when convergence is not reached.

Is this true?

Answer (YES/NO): YES